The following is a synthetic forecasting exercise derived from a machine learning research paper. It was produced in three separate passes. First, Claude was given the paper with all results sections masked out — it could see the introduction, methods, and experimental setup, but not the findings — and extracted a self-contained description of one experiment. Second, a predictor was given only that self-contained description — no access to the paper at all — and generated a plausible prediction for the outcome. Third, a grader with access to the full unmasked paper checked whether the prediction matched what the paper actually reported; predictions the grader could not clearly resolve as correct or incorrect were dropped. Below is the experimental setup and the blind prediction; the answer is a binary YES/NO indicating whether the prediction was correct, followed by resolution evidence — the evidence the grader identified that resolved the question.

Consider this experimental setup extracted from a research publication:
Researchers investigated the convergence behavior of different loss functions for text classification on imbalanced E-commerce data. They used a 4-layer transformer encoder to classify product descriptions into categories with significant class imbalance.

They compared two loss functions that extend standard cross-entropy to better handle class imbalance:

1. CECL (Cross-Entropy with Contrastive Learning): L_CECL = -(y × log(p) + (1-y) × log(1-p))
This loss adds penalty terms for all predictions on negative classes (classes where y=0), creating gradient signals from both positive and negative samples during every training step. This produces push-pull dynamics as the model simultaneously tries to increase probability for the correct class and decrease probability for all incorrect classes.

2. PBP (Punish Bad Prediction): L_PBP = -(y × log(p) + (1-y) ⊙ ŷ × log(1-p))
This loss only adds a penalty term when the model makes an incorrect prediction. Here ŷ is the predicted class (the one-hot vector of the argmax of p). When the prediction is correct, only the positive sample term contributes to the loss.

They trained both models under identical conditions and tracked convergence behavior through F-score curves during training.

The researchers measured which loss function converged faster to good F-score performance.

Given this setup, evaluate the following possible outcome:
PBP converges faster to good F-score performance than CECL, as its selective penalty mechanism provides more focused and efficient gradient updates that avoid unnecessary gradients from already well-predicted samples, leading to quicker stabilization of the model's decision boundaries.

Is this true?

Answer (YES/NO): YES